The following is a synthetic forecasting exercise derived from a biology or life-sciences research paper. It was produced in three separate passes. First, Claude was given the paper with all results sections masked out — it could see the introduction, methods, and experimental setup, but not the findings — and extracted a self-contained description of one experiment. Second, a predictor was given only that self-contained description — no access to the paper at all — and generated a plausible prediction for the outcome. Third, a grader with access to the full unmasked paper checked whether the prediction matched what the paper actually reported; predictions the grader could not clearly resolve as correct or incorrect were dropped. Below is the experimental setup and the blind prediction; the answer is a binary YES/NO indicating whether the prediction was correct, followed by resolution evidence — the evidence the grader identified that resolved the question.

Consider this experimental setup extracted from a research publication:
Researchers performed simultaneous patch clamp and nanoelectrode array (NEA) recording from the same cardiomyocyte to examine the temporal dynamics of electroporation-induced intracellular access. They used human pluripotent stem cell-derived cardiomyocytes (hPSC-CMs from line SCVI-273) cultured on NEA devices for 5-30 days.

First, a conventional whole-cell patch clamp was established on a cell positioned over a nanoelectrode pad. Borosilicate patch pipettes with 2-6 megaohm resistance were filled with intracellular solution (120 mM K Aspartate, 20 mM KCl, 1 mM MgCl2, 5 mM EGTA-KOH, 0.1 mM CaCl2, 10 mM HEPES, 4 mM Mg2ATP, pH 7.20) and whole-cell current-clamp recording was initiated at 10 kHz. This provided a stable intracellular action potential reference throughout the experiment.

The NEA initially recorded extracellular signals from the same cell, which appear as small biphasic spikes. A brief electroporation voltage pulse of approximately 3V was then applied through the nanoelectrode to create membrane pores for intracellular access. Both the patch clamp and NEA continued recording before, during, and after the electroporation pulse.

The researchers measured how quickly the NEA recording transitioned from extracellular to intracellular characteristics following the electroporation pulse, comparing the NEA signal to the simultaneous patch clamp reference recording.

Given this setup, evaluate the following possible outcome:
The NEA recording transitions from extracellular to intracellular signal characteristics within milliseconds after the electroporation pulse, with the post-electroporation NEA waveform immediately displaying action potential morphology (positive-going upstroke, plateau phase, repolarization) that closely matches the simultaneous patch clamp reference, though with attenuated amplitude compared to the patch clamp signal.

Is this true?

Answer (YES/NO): YES